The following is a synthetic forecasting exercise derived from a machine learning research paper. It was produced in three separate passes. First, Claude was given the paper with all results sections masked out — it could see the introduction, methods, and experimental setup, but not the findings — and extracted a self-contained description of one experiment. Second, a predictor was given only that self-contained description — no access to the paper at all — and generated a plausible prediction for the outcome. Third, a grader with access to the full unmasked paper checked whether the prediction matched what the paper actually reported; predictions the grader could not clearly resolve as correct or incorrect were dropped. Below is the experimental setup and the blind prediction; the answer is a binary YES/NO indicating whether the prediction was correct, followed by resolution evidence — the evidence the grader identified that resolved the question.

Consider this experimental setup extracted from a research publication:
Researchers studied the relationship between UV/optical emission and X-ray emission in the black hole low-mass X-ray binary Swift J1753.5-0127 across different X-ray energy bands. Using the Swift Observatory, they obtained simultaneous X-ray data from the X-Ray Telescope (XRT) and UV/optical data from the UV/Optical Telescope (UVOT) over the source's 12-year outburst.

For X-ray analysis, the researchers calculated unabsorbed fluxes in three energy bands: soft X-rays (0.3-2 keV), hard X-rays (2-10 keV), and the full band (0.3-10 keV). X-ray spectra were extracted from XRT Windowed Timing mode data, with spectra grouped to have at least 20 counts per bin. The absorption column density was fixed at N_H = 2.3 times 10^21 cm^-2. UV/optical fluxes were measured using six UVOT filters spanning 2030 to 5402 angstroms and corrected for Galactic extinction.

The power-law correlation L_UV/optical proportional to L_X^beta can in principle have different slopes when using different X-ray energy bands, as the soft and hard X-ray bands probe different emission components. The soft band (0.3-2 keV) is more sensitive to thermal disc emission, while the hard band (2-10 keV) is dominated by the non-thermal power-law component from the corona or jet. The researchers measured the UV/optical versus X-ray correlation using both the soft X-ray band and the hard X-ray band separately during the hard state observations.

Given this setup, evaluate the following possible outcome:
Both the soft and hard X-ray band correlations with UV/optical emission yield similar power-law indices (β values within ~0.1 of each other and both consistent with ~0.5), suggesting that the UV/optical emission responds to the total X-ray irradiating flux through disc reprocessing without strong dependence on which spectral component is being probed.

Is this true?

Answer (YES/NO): NO